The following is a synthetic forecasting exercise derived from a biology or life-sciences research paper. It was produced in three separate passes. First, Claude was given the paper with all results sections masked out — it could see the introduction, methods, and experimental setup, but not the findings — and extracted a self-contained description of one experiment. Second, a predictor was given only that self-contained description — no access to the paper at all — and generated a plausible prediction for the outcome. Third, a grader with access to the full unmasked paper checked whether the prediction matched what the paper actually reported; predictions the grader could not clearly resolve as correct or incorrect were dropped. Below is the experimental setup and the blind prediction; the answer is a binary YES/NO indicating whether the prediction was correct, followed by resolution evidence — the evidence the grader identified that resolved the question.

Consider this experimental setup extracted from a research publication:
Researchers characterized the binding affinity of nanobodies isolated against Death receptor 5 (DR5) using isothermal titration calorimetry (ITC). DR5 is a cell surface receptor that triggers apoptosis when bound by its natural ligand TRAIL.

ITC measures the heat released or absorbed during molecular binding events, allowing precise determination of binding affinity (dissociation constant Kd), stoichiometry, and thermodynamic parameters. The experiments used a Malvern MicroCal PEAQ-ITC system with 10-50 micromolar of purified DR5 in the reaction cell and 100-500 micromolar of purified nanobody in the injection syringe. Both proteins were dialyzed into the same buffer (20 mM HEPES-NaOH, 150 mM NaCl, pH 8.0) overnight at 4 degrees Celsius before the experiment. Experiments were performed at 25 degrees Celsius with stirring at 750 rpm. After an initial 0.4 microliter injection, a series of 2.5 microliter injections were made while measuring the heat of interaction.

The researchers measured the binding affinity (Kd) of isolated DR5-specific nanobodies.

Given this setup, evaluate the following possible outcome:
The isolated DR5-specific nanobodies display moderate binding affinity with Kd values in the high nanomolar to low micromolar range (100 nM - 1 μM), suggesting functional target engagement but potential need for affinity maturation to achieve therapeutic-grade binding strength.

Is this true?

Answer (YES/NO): NO